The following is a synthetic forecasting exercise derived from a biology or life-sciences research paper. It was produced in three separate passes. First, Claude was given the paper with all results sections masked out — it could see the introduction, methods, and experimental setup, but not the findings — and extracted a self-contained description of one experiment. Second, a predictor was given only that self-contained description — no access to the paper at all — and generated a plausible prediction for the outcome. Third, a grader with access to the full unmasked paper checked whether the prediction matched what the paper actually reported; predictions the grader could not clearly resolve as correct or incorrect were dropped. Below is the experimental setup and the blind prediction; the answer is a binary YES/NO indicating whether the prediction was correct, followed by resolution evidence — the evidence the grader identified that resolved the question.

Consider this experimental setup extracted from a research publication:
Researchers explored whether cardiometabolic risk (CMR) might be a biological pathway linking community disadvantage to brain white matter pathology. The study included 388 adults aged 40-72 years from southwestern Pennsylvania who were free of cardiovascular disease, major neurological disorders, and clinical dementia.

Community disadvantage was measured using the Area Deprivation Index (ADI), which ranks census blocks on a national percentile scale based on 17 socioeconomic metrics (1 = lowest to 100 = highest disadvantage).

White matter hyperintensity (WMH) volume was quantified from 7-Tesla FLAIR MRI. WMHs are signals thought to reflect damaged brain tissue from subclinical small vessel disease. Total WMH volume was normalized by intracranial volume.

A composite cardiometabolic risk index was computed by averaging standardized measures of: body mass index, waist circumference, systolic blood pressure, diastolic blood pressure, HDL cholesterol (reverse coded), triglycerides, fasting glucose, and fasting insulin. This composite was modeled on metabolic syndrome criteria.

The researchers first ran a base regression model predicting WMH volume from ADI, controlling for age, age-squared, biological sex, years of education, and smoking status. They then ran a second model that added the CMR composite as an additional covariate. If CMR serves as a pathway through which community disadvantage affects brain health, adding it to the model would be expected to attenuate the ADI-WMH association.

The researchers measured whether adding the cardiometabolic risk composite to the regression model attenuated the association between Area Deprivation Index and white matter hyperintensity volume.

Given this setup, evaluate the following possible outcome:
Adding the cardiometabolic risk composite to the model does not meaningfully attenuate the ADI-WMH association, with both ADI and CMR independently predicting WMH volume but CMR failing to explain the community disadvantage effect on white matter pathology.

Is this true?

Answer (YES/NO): NO